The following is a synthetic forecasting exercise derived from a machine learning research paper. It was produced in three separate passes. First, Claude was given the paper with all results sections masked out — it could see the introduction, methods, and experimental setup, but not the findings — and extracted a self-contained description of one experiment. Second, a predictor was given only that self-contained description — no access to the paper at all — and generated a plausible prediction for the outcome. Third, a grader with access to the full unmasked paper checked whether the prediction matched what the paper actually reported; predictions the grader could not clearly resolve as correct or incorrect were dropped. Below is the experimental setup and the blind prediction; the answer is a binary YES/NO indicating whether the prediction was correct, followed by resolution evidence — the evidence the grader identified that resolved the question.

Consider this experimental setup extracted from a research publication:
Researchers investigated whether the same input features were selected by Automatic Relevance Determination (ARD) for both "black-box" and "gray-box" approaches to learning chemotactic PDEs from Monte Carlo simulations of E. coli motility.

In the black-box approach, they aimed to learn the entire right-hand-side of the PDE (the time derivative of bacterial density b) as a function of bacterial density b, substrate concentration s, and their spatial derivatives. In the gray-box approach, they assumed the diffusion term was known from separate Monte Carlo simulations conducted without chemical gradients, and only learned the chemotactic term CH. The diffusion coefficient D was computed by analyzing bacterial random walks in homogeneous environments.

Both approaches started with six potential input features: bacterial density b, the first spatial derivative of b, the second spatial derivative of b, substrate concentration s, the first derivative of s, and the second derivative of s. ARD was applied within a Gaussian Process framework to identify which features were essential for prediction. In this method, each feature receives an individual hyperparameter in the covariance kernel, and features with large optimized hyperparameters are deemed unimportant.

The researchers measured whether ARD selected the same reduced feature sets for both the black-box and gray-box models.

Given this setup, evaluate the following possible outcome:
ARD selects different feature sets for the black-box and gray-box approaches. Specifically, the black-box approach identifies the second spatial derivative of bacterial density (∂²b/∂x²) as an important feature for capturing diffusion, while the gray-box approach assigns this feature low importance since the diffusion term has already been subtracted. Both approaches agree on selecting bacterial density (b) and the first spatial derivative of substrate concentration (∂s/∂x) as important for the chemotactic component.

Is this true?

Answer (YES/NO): NO